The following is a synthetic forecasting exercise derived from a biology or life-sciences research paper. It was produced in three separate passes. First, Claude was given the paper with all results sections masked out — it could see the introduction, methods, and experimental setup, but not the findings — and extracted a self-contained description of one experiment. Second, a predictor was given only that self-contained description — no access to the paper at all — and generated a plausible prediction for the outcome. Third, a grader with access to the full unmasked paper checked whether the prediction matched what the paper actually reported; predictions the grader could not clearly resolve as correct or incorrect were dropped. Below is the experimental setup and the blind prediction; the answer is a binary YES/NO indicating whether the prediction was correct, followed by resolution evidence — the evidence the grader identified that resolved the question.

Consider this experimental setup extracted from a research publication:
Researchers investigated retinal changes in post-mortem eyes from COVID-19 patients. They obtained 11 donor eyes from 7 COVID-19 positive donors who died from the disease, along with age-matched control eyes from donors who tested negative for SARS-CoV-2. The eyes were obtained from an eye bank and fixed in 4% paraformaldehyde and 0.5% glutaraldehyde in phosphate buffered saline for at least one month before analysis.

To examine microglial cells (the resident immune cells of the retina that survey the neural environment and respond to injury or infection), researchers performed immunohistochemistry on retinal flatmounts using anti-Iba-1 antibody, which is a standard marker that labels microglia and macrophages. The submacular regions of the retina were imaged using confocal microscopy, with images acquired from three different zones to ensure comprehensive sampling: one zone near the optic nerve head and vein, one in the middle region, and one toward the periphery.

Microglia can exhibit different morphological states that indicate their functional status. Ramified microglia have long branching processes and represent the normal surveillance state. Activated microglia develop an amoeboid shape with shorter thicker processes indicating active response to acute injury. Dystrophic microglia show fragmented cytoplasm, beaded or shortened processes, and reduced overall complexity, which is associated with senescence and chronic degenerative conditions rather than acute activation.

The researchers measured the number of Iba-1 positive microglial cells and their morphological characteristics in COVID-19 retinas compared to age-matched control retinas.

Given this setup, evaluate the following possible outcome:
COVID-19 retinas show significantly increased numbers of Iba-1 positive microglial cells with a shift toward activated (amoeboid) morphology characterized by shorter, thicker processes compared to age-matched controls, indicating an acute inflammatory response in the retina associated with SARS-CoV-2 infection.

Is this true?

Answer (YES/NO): NO